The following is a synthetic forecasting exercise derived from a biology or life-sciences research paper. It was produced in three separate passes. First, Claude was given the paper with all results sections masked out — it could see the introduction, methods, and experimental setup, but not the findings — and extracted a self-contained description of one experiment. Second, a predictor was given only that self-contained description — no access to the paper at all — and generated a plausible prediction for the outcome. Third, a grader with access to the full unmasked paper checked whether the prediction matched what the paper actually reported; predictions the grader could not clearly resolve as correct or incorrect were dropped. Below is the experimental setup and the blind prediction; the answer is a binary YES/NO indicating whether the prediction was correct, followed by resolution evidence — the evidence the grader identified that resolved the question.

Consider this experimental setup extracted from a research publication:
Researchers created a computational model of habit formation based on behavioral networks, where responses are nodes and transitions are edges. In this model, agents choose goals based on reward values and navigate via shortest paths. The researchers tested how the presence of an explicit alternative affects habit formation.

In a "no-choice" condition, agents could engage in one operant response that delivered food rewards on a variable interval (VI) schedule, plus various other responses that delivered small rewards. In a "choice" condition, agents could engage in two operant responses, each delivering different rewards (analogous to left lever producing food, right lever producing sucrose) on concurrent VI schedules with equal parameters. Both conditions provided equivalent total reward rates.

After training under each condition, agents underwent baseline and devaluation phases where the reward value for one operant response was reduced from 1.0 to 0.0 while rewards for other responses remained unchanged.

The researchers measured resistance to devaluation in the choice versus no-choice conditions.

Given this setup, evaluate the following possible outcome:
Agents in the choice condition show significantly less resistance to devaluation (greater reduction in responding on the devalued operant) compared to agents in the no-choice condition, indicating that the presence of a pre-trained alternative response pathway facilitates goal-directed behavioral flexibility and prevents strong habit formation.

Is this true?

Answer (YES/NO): YES